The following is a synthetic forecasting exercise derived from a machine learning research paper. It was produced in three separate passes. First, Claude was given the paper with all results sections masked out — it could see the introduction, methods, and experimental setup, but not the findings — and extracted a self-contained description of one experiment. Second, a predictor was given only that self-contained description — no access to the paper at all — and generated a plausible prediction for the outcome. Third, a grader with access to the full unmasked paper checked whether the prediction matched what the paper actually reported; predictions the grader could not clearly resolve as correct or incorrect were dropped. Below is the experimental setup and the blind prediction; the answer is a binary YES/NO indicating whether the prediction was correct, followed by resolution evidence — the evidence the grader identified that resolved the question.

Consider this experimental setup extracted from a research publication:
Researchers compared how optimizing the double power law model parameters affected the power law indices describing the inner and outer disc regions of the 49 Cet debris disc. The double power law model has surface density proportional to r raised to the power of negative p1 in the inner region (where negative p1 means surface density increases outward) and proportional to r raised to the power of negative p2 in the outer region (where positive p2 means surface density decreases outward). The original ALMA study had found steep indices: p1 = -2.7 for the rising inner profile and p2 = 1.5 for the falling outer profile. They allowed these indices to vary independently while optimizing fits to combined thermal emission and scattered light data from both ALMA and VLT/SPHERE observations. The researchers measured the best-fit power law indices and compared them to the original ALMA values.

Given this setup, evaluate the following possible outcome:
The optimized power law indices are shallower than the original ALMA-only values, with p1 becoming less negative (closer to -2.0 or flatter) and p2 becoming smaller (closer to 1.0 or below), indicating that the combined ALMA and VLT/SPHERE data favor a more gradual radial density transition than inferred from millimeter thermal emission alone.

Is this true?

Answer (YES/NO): YES